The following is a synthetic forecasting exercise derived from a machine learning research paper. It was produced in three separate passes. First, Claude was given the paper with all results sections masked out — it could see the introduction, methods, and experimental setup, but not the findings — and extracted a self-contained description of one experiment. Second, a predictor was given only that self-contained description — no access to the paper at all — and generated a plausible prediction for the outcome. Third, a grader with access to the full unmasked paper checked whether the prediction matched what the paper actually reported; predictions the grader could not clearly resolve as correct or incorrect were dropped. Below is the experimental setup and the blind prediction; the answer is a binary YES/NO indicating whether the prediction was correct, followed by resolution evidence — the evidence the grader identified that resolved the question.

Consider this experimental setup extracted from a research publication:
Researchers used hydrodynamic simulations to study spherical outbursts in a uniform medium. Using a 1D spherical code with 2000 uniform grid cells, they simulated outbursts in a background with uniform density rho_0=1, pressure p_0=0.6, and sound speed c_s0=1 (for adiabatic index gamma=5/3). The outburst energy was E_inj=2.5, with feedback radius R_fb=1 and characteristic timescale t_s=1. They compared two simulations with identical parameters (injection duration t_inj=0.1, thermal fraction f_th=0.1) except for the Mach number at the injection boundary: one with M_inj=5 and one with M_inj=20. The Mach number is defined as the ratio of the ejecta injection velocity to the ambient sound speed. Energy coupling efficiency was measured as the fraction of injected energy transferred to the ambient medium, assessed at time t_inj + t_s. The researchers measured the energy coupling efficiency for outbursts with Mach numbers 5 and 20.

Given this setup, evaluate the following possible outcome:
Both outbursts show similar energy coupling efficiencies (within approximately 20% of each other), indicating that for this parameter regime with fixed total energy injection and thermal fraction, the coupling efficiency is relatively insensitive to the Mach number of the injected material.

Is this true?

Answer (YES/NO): YES